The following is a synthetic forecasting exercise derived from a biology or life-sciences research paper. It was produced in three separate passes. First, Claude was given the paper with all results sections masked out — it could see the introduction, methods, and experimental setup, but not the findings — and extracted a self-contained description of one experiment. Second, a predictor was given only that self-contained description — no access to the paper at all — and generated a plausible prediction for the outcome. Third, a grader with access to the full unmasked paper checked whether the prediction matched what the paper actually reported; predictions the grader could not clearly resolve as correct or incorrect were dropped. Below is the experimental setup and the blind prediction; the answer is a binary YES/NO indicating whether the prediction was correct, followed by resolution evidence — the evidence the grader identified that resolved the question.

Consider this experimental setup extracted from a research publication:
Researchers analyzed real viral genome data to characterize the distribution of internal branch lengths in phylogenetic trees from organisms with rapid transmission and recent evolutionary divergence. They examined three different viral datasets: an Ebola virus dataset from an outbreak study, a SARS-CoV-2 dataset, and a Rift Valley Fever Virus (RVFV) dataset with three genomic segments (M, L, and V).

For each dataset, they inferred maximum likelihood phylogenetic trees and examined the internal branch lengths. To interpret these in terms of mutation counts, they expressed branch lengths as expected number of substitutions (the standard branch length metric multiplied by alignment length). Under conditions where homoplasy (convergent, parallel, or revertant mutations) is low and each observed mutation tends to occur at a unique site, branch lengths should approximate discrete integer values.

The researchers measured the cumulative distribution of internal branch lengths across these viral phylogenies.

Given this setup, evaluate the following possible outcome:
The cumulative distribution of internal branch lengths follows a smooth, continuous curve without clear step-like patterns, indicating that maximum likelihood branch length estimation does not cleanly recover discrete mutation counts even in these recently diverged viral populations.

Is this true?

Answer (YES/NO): NO